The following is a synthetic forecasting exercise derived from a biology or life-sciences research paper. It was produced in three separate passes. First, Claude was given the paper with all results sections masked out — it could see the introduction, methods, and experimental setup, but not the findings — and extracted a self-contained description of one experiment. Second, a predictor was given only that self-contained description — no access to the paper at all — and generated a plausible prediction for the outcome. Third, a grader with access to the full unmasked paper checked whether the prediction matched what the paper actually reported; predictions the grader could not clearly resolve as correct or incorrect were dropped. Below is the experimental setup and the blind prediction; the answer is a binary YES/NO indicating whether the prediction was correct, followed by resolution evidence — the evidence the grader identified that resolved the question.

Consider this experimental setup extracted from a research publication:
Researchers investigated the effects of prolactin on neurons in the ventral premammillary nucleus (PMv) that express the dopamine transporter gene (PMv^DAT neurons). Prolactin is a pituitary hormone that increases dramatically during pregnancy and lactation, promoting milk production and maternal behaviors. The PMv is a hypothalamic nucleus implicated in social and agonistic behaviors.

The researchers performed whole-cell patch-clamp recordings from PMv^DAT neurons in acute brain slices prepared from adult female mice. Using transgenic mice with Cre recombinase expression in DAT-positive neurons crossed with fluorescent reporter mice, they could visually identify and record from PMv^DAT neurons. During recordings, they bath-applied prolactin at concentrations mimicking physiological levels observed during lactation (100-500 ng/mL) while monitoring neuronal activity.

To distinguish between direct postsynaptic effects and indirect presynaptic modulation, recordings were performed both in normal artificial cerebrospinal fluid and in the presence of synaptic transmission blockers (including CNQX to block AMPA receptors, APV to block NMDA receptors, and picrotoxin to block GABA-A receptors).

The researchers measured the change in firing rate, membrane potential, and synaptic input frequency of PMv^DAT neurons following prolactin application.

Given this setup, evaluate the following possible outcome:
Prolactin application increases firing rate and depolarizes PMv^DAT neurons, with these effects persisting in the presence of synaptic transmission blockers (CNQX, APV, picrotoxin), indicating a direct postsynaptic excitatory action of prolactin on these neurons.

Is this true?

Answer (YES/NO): YES